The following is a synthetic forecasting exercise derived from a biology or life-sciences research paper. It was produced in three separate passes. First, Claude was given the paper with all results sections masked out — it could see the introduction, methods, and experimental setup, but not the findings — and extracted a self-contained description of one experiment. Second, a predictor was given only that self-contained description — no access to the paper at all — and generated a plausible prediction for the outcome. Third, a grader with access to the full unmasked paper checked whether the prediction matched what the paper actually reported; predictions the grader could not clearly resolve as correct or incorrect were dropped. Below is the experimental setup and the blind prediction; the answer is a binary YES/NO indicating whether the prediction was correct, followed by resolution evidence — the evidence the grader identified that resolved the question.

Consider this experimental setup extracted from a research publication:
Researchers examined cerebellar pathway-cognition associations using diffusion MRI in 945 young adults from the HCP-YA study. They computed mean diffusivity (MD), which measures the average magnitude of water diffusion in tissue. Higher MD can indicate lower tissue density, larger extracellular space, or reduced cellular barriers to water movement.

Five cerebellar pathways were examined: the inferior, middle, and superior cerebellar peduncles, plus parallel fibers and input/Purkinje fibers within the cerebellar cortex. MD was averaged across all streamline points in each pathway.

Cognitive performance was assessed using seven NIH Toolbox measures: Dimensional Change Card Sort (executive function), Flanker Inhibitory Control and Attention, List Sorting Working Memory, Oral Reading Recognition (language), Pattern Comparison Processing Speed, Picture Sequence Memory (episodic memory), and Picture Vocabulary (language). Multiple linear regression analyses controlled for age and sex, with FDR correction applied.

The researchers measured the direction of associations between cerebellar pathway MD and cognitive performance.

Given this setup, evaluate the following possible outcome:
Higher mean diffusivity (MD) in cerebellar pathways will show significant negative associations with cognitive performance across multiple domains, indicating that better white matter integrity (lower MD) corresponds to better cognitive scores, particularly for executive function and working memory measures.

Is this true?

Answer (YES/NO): NO